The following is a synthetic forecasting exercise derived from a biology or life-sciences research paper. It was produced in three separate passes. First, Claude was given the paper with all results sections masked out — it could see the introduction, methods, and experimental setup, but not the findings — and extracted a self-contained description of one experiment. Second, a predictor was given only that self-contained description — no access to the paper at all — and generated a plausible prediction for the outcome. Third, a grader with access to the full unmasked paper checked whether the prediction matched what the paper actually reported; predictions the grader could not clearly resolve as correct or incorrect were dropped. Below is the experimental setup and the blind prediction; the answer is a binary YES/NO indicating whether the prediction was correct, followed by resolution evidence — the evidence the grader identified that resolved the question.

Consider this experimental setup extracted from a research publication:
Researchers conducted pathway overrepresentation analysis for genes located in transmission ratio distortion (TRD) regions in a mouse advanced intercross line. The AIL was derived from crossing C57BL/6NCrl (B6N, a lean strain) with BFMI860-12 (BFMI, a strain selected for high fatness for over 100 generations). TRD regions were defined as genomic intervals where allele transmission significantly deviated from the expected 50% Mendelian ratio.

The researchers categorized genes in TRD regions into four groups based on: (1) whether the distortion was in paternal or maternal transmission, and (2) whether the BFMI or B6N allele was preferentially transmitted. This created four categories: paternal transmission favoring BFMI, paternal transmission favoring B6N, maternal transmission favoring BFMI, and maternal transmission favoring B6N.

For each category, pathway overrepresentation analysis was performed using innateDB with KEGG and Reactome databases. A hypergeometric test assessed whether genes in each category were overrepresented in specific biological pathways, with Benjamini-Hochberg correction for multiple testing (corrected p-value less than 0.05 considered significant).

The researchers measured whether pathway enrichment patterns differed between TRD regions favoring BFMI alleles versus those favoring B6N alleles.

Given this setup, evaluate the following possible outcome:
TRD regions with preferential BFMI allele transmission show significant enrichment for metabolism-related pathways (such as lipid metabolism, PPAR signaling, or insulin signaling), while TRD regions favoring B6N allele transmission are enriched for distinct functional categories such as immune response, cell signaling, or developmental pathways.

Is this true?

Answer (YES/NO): NO